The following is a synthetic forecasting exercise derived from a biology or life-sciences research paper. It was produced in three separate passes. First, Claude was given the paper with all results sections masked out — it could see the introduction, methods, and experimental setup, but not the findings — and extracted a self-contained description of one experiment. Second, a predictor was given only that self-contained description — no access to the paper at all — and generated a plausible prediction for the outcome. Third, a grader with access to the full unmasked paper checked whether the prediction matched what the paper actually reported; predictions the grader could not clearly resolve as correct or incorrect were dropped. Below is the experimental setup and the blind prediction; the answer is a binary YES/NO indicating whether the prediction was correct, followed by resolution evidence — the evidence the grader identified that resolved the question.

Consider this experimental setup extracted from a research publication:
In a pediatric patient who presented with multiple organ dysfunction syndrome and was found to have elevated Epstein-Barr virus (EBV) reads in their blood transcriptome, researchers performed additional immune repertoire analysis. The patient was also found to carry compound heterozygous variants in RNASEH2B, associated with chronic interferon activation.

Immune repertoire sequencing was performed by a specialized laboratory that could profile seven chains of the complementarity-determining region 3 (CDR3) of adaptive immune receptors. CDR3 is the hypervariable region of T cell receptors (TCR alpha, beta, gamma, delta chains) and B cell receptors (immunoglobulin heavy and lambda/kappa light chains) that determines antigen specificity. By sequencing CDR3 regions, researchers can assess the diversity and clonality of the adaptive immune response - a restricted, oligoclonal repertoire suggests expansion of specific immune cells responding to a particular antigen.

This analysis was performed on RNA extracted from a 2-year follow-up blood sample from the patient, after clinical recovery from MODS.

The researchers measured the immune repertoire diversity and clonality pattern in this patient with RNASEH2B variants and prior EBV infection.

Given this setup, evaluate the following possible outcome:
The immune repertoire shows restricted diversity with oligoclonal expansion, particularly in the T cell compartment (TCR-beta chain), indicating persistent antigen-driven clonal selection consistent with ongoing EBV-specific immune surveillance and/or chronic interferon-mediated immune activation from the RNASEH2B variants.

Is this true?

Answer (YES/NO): NO